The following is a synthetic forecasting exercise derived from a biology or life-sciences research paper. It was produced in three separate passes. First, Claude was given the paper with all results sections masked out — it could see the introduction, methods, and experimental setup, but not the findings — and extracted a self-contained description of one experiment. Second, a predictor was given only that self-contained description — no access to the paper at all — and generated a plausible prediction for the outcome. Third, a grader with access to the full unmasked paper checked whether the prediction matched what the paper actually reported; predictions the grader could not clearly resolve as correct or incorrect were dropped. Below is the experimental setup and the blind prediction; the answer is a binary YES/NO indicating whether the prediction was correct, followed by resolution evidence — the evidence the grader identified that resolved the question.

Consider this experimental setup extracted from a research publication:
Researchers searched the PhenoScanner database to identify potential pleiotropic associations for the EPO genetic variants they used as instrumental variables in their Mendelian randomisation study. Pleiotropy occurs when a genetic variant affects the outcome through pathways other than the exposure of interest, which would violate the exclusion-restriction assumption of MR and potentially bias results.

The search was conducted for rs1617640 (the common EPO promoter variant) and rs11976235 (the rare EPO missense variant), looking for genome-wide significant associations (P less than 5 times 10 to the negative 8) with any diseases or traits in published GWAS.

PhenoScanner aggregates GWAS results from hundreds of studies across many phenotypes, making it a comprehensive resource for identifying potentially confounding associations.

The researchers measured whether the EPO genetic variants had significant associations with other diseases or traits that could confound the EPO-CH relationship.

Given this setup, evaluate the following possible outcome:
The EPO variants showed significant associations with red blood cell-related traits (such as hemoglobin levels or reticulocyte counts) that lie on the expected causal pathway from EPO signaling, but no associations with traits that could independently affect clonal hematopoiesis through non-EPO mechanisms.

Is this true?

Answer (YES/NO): NO